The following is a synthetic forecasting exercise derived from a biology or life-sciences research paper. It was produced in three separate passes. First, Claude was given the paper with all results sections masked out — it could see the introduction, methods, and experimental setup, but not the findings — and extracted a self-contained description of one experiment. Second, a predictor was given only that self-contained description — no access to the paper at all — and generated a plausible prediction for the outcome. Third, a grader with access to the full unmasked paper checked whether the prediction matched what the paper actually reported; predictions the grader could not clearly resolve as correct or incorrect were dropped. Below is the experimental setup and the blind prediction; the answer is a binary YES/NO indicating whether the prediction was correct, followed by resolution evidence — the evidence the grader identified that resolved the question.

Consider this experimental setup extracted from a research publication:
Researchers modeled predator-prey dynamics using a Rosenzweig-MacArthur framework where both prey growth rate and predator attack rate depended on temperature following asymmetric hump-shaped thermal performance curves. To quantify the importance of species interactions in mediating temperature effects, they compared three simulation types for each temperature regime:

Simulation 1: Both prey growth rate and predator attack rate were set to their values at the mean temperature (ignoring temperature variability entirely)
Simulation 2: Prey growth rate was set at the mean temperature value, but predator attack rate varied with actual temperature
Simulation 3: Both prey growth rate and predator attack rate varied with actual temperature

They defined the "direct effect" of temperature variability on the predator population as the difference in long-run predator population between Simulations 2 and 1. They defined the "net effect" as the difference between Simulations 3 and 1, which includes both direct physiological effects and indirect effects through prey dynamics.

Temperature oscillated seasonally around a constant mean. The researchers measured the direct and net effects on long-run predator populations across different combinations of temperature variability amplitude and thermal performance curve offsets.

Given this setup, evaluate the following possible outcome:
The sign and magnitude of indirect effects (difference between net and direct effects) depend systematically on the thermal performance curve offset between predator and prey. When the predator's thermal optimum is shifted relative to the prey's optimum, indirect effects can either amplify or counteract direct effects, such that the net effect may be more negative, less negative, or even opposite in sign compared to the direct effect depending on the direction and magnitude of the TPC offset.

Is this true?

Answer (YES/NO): YES